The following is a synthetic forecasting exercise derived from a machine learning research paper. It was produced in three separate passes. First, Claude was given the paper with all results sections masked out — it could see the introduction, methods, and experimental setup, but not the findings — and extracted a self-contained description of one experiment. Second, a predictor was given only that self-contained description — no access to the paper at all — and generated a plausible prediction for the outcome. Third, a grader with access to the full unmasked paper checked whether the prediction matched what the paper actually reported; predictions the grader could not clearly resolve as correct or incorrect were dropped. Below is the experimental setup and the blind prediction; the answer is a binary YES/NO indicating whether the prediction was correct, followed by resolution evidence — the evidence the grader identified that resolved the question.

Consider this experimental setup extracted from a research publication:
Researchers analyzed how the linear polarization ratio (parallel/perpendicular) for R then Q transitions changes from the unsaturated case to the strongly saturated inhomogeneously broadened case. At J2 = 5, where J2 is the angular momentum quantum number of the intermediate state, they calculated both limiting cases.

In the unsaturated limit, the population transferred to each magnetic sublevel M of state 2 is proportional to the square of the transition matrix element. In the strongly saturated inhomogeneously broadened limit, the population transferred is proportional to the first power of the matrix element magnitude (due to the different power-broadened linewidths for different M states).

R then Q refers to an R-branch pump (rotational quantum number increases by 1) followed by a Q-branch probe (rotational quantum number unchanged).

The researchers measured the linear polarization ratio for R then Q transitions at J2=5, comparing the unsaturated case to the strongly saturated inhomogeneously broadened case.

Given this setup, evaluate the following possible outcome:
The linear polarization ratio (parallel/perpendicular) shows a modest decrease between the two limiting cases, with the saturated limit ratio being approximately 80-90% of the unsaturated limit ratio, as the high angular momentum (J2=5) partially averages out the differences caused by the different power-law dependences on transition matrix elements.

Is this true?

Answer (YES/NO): NO